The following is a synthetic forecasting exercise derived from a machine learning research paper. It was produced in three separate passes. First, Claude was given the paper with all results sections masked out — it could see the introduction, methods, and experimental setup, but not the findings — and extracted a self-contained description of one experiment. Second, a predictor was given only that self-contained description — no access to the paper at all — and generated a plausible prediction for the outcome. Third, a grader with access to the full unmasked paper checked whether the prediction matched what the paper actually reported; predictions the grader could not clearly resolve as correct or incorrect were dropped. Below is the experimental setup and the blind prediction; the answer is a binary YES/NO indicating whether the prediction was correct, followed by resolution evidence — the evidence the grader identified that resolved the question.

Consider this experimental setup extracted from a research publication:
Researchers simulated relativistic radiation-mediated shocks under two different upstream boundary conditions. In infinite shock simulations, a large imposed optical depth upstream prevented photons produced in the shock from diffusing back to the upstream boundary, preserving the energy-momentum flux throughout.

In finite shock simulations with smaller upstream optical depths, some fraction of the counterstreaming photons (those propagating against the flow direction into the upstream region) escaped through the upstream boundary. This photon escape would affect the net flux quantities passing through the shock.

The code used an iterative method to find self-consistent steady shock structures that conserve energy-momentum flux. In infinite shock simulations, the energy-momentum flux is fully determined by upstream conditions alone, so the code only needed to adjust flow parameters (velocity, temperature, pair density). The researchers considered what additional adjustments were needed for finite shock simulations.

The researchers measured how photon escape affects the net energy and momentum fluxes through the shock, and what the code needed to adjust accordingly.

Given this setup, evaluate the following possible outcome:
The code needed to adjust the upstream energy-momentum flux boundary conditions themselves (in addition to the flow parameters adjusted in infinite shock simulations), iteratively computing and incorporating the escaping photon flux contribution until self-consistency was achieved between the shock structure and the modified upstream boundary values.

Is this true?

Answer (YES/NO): YES